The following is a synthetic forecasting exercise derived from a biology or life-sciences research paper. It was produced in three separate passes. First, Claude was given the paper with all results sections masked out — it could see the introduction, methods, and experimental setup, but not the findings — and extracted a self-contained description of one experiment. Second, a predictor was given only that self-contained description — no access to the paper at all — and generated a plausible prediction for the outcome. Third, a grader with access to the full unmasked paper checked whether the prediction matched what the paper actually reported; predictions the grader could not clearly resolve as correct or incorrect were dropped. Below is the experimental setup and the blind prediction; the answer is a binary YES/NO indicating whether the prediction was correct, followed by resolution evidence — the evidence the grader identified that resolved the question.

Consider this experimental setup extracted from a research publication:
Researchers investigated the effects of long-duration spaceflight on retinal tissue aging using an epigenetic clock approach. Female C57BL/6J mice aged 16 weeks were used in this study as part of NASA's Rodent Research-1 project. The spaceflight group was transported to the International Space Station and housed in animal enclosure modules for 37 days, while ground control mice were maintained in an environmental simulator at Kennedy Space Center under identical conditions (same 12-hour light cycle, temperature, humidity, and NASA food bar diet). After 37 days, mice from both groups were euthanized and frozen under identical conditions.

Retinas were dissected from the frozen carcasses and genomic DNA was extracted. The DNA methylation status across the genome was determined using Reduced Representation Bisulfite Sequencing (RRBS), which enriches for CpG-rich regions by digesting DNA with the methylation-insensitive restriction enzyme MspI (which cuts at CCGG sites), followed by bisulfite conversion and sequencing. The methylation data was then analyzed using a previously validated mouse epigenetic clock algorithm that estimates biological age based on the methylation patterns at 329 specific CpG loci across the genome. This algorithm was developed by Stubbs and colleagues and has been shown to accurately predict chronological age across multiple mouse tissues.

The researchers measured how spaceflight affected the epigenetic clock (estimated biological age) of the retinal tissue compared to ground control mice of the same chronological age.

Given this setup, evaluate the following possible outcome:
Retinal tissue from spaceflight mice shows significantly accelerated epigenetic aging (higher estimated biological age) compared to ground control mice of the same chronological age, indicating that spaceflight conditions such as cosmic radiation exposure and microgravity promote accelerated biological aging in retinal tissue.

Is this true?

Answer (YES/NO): NO